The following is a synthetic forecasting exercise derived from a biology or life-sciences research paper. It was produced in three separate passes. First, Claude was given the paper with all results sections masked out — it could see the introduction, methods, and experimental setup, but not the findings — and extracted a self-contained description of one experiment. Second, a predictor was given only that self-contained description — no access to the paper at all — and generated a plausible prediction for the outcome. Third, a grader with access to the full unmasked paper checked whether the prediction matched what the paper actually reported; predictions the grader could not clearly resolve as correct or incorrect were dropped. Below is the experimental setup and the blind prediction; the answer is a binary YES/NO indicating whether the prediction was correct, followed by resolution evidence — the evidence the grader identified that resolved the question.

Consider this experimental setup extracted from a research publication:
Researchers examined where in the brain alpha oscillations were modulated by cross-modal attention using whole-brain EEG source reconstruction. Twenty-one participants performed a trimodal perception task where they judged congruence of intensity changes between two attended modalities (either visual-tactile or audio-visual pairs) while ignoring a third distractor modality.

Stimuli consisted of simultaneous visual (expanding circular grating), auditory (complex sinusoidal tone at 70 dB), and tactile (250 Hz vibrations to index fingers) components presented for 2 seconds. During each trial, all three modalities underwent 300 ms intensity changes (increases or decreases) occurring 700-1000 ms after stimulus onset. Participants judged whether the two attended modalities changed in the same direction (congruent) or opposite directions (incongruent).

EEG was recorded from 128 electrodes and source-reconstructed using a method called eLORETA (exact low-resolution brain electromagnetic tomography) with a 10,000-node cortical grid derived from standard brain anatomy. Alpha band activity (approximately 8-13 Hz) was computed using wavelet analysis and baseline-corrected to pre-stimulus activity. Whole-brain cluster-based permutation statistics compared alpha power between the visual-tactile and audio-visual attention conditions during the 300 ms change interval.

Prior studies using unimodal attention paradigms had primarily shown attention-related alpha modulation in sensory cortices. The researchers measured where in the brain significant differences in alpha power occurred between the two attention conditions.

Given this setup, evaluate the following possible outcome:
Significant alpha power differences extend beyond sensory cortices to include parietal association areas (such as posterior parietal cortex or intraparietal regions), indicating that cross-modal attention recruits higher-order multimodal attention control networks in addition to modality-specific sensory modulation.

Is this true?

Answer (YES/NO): NO